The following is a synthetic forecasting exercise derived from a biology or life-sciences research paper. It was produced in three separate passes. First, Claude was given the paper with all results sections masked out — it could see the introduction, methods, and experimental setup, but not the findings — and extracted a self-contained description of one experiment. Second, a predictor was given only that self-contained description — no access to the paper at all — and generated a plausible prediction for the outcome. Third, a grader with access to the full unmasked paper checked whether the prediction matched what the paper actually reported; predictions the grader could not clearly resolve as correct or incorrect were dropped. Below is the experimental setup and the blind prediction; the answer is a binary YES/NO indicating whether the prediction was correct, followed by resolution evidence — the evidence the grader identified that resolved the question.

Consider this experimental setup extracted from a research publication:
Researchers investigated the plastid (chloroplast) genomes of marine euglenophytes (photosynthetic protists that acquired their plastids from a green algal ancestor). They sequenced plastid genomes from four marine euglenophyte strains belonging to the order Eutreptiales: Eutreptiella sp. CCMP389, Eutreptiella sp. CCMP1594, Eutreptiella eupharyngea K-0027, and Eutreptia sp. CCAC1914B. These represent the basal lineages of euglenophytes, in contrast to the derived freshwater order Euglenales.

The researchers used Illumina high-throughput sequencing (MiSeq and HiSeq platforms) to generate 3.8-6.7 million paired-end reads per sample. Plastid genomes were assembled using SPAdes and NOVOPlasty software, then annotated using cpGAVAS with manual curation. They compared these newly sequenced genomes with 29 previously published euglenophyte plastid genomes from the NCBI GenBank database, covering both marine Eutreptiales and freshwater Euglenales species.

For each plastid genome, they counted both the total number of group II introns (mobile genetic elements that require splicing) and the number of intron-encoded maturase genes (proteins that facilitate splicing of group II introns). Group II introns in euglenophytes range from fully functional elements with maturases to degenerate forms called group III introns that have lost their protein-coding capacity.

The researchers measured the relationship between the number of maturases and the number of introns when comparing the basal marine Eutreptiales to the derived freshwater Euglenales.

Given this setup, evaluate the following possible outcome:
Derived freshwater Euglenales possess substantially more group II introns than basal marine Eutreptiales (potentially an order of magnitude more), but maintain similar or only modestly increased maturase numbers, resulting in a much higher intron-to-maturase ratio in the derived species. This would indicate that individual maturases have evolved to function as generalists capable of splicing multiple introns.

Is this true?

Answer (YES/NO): NO